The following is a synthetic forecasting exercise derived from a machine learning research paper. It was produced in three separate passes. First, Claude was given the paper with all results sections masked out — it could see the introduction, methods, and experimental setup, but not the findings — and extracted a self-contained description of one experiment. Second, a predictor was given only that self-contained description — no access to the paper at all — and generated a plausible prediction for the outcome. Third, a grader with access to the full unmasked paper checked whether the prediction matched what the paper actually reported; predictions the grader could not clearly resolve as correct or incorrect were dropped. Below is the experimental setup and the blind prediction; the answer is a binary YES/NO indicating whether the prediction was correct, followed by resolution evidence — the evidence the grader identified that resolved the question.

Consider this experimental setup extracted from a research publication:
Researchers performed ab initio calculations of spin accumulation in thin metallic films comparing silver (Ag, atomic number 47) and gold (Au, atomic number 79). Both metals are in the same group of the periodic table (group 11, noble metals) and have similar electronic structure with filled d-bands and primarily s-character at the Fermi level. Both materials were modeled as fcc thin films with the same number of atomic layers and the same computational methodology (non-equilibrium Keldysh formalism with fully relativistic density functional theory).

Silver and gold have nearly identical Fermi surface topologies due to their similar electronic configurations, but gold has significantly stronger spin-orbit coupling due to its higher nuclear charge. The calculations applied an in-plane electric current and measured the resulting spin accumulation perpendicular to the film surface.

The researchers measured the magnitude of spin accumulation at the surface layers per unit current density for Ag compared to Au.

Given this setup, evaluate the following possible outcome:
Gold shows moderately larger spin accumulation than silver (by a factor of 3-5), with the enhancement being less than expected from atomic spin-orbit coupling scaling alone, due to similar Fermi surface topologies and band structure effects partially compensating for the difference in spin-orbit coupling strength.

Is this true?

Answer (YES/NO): NO